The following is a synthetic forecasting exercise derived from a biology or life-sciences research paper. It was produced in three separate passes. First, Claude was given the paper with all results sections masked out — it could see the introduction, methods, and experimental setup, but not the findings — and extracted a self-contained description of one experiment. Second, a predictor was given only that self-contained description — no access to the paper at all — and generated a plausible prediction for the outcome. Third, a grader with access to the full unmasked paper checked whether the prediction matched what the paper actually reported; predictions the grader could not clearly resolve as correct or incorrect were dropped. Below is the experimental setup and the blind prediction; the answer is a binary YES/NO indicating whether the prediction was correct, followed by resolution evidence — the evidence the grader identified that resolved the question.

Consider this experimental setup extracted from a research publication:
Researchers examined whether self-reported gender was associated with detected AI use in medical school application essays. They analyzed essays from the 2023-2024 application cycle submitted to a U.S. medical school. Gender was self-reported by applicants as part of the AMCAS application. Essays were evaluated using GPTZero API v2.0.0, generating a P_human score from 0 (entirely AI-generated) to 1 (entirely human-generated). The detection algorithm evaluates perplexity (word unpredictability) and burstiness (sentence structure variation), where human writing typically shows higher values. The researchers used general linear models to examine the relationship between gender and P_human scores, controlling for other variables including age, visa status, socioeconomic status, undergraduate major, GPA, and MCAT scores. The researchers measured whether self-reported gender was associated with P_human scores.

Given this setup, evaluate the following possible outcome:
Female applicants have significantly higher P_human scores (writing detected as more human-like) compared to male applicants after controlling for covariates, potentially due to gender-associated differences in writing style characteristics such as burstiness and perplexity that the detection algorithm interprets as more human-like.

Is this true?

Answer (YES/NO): NO